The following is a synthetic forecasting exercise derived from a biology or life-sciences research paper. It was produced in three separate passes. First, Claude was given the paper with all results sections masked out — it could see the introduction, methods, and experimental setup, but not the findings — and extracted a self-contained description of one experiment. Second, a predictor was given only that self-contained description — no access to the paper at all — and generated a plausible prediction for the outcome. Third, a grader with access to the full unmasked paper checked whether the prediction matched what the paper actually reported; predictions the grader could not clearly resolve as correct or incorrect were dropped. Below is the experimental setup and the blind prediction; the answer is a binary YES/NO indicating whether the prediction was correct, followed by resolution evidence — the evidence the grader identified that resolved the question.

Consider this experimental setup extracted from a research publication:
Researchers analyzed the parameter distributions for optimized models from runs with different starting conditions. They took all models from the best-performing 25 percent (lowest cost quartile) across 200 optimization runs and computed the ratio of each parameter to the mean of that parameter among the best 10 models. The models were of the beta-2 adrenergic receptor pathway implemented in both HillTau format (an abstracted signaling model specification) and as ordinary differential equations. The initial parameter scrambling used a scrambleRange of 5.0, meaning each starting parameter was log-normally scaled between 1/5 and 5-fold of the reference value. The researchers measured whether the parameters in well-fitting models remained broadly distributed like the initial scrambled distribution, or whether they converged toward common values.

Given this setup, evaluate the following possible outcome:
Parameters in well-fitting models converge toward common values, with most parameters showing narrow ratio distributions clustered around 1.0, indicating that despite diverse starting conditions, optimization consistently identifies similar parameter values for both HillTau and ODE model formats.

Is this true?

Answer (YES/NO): YES